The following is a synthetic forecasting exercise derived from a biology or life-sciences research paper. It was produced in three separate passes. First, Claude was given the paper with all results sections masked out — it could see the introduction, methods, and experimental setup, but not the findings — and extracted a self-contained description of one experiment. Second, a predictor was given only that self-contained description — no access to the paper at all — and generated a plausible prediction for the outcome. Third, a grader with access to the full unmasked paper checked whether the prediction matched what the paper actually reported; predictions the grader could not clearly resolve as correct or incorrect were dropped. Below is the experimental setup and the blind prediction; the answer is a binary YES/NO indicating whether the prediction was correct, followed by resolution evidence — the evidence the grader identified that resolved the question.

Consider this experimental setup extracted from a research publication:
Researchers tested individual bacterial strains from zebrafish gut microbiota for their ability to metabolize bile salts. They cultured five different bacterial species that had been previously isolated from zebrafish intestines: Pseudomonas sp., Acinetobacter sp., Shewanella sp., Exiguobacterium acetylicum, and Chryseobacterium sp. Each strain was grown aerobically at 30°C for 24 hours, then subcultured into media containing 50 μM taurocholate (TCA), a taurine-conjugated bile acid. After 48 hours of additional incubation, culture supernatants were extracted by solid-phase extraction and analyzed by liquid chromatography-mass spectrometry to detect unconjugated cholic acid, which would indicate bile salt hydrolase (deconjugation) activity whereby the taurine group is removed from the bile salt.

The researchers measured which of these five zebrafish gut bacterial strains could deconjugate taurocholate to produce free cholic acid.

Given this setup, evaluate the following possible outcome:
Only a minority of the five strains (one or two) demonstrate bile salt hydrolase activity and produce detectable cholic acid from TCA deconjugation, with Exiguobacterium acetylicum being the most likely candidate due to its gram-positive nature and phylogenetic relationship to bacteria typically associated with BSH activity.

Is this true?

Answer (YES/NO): NO